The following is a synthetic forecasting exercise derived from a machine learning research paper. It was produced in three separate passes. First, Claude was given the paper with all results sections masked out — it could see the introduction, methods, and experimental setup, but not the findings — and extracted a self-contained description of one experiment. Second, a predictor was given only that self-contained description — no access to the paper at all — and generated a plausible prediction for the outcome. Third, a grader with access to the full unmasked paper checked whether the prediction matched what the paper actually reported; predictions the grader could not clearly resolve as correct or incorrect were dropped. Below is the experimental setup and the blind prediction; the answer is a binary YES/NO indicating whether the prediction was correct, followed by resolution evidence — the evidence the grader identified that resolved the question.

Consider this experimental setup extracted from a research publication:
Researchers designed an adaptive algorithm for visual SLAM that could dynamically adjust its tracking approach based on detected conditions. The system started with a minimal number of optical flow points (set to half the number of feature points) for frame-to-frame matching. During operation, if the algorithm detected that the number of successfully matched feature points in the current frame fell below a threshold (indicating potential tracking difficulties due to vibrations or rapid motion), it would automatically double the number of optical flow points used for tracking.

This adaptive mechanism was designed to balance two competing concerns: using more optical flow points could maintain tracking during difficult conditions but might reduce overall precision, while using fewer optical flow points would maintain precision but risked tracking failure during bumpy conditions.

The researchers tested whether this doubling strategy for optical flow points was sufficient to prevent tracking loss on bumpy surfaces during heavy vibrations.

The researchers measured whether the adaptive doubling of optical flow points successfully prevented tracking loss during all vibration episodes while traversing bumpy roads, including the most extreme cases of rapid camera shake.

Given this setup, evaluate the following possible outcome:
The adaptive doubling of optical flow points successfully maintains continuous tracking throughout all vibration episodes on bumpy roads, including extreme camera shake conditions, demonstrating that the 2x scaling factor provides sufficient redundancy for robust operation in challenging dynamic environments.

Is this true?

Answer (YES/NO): NO